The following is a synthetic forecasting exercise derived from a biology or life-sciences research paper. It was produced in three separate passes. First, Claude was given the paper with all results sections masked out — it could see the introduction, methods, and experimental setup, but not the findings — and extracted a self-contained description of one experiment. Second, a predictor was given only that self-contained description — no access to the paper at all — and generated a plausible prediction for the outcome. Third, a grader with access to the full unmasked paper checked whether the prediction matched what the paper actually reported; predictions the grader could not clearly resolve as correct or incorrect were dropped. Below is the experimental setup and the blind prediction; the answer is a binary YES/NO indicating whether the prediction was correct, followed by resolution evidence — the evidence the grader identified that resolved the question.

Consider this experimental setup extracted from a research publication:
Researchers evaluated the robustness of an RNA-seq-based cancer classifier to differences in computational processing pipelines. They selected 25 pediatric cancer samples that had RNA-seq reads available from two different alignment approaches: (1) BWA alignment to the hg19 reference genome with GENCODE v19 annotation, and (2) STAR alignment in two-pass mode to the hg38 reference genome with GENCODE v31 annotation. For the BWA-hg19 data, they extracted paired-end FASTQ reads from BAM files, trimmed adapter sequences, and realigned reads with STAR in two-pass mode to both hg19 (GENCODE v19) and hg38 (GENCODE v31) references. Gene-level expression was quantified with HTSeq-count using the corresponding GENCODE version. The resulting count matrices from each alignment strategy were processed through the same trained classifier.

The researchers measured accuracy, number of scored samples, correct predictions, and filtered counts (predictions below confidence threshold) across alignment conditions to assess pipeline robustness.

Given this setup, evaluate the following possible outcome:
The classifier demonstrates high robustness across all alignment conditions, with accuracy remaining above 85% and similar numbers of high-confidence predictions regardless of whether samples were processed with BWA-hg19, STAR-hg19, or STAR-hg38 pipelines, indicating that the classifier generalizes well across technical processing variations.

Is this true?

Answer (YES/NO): YES